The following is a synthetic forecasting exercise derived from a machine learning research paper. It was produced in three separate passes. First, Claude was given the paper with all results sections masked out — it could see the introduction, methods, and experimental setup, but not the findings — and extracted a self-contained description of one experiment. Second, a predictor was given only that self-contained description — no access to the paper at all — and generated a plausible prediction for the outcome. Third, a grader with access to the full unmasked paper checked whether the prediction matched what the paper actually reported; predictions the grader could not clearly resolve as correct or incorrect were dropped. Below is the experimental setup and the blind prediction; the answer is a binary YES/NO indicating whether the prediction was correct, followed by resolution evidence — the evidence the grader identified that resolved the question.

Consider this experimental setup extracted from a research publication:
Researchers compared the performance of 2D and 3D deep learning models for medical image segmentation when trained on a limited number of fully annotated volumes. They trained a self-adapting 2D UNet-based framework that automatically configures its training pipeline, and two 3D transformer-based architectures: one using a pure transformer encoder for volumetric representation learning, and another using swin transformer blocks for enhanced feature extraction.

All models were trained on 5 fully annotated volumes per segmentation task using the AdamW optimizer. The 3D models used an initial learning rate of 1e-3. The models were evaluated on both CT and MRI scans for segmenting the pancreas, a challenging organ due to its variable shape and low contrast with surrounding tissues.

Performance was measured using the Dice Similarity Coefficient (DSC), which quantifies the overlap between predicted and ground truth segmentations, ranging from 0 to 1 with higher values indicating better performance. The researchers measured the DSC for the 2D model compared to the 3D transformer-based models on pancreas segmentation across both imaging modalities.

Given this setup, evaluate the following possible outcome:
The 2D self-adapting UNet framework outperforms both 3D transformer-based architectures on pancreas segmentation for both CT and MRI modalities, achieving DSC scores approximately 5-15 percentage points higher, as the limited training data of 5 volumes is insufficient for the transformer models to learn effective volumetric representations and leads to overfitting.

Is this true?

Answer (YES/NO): NO